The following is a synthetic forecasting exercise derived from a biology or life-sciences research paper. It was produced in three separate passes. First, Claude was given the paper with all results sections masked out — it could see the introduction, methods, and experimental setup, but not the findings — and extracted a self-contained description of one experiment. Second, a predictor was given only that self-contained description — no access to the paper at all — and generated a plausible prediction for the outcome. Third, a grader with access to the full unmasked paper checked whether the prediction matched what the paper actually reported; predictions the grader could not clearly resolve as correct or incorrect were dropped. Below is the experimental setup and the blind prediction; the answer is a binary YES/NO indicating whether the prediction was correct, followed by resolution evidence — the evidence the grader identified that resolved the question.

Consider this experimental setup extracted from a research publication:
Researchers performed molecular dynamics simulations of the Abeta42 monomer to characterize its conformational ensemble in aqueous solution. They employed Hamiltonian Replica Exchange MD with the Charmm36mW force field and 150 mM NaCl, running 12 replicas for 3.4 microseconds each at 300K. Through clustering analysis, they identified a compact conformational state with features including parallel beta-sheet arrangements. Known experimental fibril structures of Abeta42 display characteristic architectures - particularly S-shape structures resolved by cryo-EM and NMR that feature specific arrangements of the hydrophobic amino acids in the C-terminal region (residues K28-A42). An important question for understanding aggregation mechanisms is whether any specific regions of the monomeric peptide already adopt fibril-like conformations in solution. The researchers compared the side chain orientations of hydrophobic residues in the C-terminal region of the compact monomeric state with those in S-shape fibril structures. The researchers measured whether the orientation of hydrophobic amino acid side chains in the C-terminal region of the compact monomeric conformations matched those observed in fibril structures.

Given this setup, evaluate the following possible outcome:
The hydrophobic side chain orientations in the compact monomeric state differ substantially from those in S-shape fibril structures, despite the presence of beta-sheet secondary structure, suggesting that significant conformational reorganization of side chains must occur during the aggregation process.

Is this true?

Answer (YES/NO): NO